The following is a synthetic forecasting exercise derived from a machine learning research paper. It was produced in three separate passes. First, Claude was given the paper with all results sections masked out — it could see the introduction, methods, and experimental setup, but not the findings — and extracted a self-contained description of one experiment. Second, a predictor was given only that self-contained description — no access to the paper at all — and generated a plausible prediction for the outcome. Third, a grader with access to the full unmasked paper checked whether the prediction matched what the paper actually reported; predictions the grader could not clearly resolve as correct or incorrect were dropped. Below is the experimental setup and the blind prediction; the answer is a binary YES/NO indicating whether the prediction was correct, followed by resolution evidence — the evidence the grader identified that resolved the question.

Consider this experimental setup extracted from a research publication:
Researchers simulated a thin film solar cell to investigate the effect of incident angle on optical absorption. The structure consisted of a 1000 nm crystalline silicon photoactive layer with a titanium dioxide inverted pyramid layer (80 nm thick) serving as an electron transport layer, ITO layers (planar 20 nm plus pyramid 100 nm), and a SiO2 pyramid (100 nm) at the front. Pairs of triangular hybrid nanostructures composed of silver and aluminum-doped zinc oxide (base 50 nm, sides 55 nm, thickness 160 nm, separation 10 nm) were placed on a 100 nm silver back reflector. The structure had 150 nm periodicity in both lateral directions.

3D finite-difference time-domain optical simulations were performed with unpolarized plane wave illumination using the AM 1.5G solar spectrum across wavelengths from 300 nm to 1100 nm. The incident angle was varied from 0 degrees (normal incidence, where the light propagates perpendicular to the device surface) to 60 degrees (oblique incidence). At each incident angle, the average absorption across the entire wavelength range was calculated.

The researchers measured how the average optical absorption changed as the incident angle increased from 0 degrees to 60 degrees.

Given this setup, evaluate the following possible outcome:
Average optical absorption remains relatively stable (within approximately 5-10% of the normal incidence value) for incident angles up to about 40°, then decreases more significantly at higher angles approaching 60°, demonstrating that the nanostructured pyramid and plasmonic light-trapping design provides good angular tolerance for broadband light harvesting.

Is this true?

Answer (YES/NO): NO